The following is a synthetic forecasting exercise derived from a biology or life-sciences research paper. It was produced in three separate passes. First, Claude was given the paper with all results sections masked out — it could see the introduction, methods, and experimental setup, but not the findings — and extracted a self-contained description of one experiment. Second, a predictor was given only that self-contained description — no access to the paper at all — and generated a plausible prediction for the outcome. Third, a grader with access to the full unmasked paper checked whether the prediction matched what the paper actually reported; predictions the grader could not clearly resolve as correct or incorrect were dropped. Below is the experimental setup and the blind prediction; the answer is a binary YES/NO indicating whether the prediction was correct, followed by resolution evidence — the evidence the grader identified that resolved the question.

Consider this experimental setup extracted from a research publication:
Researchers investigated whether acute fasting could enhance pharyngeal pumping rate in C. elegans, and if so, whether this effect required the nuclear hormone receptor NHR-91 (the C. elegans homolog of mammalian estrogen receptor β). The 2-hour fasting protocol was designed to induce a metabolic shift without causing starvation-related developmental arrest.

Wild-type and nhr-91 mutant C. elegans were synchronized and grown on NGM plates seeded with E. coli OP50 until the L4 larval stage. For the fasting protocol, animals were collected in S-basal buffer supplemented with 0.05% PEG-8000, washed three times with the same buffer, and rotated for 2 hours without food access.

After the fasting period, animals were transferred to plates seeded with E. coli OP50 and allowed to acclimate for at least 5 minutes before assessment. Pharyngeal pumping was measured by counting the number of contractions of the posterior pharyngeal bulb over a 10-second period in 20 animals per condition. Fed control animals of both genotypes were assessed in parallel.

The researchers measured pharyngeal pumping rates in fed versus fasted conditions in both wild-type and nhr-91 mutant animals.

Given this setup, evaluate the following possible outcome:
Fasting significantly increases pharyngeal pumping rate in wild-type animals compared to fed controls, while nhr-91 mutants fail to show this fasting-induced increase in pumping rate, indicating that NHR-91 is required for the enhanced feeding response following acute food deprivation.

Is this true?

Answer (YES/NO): YES